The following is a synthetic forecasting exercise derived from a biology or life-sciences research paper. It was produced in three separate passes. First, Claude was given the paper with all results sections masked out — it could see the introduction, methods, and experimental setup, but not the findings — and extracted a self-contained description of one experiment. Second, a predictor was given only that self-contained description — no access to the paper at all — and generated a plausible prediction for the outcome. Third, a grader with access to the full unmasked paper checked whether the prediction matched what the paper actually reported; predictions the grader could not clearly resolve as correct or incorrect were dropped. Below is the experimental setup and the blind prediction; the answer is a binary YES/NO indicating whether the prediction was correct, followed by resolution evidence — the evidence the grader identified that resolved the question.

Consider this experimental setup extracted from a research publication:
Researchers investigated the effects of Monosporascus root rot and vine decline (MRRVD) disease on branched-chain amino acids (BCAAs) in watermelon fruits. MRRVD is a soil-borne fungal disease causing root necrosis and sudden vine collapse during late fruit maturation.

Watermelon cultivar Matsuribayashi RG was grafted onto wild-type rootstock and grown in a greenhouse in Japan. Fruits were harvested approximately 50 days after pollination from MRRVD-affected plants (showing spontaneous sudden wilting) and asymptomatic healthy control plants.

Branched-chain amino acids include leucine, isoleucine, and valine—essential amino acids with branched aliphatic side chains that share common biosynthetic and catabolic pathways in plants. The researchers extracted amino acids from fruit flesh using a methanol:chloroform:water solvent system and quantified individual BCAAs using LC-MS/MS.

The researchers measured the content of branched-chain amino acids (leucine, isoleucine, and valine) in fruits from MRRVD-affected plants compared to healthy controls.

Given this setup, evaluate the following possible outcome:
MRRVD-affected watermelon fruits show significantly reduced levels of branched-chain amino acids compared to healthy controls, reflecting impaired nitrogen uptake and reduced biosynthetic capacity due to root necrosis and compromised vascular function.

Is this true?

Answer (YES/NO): NO